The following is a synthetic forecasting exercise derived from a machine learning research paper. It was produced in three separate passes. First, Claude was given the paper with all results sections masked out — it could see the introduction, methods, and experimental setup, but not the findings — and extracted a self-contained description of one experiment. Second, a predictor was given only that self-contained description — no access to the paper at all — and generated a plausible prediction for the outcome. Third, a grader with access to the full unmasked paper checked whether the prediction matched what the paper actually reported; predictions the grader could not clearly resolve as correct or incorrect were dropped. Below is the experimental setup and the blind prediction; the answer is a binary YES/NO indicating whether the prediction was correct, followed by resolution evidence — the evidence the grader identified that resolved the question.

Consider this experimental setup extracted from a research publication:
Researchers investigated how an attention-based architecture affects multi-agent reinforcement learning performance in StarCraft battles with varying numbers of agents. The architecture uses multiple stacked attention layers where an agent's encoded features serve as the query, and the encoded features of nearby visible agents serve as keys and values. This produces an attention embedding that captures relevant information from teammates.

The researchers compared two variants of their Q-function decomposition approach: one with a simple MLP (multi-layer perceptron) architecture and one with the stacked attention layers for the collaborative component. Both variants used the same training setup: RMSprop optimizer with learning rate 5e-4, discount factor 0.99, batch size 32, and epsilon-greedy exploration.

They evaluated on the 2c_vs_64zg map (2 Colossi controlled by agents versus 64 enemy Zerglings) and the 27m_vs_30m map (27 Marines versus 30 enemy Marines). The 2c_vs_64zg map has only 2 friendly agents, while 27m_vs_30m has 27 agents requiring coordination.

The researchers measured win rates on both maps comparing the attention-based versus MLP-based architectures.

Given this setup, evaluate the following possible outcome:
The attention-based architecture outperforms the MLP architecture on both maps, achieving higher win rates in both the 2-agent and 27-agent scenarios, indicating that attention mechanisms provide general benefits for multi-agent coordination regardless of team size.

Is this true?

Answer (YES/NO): NO